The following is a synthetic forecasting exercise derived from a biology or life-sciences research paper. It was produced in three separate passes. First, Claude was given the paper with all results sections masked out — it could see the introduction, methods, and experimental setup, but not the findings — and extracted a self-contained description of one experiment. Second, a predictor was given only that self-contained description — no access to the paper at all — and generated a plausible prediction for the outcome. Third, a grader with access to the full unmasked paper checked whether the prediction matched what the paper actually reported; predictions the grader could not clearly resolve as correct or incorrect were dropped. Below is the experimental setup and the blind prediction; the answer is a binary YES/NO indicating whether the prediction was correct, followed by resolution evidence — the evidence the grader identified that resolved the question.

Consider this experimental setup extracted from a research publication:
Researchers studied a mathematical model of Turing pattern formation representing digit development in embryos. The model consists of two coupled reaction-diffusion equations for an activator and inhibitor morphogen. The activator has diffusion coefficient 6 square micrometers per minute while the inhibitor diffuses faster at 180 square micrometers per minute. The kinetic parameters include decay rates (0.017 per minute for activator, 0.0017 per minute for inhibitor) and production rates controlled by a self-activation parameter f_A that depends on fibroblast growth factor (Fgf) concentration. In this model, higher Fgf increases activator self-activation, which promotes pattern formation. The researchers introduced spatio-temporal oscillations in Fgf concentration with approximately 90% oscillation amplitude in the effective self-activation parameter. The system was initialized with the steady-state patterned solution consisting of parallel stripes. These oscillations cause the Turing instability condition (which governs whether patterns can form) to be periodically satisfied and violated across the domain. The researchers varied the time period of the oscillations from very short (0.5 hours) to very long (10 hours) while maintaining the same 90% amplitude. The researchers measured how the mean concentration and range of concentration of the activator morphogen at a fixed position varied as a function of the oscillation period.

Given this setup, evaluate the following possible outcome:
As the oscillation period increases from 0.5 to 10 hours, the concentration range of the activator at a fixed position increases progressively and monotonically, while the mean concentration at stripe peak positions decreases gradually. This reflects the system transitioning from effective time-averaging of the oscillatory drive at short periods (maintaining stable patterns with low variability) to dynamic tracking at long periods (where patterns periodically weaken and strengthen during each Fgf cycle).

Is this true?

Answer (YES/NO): NO